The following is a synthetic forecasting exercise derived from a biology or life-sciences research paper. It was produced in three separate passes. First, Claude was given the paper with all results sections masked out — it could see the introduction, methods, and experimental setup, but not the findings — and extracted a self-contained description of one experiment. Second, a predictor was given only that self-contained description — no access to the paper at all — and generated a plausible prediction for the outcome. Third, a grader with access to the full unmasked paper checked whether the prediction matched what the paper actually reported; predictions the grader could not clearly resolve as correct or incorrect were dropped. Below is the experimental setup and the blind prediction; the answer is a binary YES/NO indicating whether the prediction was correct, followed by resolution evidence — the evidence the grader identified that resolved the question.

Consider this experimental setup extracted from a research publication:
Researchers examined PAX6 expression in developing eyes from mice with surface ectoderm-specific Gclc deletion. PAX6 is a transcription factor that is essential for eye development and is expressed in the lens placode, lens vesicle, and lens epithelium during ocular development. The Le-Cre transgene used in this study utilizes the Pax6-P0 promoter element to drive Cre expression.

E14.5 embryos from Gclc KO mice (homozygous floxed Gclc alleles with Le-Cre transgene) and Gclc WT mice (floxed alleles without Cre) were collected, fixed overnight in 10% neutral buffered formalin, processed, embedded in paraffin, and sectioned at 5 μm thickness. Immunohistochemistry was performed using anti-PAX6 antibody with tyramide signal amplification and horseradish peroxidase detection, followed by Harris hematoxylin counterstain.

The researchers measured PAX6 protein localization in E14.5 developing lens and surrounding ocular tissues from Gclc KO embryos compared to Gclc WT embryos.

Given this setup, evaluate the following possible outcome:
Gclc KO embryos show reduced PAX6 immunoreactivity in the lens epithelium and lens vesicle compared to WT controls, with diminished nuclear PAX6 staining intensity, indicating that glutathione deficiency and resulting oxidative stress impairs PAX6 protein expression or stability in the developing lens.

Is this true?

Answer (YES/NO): NO